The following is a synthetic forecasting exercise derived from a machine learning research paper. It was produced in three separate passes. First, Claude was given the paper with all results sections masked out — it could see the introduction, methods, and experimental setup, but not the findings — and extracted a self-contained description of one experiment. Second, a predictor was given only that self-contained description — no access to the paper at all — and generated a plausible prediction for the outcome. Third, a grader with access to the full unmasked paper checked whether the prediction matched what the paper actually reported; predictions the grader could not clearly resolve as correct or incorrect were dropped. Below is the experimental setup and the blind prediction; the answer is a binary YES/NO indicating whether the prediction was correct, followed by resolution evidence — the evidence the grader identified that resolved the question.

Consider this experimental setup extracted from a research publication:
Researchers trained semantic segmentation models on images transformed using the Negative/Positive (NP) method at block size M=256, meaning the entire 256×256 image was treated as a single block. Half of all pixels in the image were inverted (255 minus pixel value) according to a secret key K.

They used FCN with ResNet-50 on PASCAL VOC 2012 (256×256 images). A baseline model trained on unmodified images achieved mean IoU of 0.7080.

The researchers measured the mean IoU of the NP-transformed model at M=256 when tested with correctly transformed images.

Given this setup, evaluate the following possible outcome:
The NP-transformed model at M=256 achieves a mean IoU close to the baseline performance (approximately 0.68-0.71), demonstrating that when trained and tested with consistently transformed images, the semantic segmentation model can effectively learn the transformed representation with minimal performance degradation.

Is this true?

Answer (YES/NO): NO